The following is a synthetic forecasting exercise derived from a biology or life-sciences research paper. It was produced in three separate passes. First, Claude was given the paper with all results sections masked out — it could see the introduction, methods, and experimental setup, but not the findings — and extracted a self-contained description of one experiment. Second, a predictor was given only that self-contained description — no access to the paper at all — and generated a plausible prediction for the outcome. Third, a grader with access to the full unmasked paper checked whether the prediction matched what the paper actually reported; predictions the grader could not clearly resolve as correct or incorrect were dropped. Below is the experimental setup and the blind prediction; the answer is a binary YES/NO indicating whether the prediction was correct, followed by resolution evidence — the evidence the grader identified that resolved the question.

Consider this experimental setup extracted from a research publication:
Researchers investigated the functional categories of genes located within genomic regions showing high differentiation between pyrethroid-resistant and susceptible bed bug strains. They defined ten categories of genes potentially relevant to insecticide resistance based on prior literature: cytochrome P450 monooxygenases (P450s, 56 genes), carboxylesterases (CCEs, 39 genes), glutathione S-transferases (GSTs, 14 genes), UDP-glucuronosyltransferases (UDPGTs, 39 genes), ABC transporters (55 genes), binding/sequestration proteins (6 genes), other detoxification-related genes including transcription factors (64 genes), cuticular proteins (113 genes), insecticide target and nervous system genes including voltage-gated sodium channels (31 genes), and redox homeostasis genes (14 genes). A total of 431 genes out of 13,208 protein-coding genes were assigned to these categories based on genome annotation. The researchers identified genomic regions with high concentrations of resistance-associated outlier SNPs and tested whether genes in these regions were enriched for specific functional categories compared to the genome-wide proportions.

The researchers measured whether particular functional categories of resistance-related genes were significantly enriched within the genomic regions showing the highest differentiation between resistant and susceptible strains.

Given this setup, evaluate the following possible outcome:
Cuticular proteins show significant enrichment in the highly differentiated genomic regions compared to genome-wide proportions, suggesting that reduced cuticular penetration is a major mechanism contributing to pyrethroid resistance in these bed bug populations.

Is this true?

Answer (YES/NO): NO